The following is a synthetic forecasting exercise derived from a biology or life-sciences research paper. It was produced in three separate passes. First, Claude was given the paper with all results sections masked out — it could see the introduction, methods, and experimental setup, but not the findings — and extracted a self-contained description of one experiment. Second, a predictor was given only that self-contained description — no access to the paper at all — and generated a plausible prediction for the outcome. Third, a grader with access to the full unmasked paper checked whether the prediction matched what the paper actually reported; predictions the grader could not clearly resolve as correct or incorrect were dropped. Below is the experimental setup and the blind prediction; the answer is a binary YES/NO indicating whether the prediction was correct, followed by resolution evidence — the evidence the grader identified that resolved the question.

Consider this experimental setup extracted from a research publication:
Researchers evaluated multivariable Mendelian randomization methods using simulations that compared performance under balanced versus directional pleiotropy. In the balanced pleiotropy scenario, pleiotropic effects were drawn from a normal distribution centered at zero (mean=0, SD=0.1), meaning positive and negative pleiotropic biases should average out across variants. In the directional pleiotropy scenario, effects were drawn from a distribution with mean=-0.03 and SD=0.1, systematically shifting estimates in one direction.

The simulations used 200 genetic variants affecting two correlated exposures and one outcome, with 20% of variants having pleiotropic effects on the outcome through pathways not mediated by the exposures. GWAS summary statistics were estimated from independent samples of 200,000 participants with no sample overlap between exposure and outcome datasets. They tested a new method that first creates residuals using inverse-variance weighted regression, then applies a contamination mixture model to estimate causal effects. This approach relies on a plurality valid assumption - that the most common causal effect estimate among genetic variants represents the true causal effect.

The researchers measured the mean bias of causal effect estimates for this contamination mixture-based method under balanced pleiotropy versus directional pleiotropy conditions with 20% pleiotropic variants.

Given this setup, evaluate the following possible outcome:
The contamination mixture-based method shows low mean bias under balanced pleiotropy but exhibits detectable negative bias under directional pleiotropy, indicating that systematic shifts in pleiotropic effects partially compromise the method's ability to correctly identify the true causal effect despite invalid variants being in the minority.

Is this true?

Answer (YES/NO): NO